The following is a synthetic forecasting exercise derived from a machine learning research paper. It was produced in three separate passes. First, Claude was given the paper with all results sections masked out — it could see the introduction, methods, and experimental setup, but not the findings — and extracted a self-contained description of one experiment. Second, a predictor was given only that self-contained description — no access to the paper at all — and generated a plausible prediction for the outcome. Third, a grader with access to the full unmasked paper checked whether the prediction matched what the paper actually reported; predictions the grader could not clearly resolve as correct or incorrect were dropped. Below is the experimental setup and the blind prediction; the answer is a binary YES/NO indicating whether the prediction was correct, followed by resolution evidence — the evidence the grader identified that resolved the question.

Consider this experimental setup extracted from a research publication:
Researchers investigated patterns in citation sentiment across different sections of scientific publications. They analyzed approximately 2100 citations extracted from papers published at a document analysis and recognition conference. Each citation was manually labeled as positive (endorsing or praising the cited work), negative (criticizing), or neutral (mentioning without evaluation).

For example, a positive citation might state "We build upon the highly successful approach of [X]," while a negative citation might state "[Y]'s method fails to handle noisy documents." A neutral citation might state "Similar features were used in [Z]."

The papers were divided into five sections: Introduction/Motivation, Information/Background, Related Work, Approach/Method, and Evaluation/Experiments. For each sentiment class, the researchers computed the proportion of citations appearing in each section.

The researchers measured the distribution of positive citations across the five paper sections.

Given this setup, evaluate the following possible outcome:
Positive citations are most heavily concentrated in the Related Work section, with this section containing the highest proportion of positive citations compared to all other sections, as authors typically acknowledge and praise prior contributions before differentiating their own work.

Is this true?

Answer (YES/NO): NO